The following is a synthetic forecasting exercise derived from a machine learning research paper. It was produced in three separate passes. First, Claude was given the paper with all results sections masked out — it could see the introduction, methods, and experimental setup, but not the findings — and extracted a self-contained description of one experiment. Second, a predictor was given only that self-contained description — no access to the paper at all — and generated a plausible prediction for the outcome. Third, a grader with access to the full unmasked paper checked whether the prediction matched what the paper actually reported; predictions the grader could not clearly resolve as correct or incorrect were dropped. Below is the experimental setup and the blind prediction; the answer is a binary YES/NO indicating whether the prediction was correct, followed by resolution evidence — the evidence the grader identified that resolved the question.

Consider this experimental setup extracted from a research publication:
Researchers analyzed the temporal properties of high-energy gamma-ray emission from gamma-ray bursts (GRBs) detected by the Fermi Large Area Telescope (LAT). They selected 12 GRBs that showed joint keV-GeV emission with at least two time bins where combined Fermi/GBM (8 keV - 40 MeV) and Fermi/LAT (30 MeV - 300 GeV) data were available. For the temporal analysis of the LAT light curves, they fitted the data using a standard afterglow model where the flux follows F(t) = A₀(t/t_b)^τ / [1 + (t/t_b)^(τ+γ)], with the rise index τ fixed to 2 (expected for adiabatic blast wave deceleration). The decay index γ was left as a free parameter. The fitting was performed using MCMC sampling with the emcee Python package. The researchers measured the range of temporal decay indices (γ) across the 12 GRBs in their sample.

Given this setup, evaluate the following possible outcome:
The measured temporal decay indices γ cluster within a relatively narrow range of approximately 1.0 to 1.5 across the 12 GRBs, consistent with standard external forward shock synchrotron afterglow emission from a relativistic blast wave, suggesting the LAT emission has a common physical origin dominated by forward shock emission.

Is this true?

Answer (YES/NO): NO